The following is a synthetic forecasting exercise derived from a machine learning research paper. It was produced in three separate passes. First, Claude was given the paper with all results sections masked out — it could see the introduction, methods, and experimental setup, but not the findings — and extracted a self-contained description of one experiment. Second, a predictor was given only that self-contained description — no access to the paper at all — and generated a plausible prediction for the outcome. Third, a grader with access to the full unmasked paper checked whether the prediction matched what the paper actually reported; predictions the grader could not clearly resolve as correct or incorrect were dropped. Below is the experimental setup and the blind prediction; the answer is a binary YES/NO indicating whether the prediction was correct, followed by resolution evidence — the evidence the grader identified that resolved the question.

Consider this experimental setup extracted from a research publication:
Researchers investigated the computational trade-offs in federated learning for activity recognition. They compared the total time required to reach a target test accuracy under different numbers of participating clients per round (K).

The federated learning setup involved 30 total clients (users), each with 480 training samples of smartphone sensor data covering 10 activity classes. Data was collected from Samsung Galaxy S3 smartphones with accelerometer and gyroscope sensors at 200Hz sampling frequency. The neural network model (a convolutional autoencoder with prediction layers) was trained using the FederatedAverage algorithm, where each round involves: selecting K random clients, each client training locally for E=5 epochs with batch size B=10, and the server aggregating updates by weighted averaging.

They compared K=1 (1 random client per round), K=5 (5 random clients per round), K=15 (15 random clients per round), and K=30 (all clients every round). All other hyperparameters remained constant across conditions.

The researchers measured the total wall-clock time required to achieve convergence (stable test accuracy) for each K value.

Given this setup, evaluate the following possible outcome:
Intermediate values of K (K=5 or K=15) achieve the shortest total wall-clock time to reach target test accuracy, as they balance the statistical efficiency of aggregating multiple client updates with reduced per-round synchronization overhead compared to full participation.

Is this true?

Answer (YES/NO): NO